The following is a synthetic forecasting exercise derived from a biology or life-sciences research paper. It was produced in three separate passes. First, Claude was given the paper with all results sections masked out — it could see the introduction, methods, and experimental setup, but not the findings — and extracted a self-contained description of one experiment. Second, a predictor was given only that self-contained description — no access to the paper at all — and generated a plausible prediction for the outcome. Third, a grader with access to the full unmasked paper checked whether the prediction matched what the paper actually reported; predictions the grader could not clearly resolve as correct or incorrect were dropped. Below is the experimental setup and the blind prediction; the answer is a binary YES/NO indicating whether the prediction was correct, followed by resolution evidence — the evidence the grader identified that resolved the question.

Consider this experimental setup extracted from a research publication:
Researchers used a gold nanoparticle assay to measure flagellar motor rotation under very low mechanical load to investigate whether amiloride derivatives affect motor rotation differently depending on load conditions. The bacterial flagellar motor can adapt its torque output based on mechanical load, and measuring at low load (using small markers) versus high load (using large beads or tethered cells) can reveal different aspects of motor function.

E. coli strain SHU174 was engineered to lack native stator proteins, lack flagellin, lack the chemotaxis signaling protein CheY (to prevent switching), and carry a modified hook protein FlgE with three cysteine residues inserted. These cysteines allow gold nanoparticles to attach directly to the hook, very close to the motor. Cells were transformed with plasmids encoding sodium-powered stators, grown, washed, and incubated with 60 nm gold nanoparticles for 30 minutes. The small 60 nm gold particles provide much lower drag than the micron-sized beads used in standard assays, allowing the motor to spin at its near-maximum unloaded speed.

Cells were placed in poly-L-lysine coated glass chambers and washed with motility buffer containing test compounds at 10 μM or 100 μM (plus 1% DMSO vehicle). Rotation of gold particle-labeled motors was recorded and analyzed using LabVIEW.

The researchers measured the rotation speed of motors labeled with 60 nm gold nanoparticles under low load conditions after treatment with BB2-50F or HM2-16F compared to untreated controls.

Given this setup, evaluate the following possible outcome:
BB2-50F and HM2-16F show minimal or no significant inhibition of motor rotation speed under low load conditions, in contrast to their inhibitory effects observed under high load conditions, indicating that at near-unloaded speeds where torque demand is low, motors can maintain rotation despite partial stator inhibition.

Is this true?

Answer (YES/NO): YES